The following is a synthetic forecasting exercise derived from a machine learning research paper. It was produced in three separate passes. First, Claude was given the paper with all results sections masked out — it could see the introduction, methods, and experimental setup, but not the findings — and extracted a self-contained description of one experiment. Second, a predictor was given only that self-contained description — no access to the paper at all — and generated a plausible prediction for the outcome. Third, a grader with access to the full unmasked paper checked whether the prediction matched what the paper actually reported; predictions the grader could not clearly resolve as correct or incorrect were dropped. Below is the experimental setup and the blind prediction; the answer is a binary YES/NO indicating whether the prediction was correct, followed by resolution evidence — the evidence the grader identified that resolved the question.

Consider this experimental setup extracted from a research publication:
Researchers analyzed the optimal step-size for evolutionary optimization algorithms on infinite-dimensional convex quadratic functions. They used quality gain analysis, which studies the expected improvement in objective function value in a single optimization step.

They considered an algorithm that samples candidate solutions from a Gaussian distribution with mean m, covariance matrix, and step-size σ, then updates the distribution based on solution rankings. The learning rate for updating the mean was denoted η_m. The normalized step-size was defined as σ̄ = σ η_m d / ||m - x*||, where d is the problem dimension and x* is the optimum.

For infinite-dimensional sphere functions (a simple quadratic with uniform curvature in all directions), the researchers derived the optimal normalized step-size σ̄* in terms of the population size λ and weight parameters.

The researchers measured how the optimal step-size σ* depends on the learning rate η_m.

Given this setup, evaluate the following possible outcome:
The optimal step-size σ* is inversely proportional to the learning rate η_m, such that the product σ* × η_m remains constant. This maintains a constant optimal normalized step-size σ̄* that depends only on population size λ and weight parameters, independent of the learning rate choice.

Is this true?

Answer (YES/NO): YES